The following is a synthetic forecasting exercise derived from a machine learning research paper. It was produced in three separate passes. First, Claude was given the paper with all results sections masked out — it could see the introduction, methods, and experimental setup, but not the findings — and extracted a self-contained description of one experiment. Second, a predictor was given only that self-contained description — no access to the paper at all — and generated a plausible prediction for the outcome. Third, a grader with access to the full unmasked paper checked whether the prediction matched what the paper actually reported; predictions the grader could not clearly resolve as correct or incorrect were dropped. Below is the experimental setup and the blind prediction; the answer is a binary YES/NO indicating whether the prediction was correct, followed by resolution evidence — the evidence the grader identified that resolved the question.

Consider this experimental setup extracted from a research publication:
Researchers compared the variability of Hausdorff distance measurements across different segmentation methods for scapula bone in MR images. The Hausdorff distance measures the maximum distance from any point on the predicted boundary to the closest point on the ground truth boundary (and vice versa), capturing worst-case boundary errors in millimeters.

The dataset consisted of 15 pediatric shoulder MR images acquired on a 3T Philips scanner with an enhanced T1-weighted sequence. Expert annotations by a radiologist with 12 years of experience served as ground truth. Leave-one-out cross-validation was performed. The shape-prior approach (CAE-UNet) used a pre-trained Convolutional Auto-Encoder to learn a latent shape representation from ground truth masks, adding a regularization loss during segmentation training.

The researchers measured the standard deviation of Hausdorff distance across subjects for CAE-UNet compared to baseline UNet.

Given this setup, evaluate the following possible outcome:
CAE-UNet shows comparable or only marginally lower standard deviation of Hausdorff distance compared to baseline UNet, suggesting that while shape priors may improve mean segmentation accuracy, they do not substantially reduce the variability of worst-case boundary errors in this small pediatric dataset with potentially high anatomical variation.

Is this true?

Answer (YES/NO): NO